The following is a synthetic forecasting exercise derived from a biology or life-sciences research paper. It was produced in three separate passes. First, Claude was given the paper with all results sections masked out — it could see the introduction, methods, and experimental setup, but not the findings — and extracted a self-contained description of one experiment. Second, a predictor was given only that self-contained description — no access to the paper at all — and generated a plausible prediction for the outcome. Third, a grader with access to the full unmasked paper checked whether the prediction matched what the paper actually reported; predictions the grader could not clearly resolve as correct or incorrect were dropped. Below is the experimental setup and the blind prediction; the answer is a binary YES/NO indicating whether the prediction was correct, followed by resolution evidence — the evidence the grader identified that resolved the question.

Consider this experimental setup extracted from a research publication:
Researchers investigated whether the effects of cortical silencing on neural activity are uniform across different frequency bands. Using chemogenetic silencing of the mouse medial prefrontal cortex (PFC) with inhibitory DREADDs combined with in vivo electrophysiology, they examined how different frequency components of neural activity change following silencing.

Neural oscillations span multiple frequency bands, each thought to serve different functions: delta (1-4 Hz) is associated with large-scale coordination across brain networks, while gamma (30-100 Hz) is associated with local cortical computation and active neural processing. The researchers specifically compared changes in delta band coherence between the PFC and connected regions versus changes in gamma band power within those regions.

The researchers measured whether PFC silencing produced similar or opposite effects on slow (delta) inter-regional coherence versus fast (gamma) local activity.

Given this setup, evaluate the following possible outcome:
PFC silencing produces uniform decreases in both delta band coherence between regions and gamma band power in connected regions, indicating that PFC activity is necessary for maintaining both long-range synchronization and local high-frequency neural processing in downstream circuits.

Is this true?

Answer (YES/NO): NO